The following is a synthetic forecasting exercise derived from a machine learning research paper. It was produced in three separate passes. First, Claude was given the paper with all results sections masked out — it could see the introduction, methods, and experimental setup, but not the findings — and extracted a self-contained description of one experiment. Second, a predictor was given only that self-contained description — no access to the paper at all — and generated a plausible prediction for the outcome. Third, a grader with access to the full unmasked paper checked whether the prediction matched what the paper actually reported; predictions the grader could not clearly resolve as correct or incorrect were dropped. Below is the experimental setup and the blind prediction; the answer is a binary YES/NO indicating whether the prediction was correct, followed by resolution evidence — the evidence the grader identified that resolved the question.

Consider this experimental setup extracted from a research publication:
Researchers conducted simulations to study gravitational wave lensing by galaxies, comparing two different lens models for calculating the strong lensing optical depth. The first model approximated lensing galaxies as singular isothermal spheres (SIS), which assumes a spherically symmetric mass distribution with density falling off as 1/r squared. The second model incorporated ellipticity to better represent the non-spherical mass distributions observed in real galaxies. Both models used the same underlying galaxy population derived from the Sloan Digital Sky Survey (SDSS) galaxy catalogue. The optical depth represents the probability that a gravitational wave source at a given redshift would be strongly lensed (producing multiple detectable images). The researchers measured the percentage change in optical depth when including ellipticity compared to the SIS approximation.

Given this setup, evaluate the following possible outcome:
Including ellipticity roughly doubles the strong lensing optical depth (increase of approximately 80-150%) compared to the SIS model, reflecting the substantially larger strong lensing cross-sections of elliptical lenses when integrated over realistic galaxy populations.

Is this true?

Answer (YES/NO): NO